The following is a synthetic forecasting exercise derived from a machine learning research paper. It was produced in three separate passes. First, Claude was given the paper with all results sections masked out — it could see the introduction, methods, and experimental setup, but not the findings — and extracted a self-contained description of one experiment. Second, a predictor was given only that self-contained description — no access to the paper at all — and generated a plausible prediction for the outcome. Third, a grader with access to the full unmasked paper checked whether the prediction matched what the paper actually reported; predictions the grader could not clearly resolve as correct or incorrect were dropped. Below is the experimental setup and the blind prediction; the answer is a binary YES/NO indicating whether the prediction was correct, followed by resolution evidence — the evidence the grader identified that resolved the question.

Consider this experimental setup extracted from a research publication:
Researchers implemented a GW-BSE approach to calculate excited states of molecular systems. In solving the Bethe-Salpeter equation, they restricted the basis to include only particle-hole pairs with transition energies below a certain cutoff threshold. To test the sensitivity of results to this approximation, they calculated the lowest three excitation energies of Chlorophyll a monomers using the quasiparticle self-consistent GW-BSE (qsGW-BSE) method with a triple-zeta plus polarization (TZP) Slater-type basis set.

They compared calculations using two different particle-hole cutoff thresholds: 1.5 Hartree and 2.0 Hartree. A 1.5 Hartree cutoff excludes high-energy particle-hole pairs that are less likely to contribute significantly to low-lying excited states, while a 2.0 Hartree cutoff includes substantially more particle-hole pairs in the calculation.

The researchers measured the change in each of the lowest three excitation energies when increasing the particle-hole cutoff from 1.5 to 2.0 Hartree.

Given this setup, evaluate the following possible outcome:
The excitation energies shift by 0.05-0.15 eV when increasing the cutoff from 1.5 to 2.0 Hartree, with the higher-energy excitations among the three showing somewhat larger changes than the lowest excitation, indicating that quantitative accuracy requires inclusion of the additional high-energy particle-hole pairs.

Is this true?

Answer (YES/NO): NO